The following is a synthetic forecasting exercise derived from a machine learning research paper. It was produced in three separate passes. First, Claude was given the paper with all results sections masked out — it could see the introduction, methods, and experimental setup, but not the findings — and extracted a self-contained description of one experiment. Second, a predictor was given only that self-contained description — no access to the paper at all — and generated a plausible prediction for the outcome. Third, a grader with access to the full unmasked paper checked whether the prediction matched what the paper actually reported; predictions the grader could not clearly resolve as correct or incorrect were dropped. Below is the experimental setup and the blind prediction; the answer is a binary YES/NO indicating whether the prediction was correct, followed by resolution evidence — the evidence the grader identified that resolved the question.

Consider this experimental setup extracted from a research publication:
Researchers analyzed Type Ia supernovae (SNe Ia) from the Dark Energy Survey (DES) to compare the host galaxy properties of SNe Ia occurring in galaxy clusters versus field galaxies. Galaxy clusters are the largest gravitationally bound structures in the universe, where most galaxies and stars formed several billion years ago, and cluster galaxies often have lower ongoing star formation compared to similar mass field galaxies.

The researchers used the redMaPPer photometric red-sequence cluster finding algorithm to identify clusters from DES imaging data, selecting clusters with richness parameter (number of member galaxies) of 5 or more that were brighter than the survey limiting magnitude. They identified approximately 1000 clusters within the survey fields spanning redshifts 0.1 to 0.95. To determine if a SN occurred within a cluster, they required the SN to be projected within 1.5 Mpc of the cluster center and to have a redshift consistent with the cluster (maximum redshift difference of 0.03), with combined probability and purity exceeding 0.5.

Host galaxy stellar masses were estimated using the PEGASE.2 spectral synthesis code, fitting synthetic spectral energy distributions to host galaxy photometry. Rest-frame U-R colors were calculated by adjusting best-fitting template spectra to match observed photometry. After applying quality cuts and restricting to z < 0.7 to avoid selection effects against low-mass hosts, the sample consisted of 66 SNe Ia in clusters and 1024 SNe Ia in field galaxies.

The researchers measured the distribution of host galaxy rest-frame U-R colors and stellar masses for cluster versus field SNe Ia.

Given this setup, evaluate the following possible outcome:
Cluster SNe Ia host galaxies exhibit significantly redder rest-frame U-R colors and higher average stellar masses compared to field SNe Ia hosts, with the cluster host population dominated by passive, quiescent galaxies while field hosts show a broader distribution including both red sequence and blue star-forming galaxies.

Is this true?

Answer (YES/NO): YES